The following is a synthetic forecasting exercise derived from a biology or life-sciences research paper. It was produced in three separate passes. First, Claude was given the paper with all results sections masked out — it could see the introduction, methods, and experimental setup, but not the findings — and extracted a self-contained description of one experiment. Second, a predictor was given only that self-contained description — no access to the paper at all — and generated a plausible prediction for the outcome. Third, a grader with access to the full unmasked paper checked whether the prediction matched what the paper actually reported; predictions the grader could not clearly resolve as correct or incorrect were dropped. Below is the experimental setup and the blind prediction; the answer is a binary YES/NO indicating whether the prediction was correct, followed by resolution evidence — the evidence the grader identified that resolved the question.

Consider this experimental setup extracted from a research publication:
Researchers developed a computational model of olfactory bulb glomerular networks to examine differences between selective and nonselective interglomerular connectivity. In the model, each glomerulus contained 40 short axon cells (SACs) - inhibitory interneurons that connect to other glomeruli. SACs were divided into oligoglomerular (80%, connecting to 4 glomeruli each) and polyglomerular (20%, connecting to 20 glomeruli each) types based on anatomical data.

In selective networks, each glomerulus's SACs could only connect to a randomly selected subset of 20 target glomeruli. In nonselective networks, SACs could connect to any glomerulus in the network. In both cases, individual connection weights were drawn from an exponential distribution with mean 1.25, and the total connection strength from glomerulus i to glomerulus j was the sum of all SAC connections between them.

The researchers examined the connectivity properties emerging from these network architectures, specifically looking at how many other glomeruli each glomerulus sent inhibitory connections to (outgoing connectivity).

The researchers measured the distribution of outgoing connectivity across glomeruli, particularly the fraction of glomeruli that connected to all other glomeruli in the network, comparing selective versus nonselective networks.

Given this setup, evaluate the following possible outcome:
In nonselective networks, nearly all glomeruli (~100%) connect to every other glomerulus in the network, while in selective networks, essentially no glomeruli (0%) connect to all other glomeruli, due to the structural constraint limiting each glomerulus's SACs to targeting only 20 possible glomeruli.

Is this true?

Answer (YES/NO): NO